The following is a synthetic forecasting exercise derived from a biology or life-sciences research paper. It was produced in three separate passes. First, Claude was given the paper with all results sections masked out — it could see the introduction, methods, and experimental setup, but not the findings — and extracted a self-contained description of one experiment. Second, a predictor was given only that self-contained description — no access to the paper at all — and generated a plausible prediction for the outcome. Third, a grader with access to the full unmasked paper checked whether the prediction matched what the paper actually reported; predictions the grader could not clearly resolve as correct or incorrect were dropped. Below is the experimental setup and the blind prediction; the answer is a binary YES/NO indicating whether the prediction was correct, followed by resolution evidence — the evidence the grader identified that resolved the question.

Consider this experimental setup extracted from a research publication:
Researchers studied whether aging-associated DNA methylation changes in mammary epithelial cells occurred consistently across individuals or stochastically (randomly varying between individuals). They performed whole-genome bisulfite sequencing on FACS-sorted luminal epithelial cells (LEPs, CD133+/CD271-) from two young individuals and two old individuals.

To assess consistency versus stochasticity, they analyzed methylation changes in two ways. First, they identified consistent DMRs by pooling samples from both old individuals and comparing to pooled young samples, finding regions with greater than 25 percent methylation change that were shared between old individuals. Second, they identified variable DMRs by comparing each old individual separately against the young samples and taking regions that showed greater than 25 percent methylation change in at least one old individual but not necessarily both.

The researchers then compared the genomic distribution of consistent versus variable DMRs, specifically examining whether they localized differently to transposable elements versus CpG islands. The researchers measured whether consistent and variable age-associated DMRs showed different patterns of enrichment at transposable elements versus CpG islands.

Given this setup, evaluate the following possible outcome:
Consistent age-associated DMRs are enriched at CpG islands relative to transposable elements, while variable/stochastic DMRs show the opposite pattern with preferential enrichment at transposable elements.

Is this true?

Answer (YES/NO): YES